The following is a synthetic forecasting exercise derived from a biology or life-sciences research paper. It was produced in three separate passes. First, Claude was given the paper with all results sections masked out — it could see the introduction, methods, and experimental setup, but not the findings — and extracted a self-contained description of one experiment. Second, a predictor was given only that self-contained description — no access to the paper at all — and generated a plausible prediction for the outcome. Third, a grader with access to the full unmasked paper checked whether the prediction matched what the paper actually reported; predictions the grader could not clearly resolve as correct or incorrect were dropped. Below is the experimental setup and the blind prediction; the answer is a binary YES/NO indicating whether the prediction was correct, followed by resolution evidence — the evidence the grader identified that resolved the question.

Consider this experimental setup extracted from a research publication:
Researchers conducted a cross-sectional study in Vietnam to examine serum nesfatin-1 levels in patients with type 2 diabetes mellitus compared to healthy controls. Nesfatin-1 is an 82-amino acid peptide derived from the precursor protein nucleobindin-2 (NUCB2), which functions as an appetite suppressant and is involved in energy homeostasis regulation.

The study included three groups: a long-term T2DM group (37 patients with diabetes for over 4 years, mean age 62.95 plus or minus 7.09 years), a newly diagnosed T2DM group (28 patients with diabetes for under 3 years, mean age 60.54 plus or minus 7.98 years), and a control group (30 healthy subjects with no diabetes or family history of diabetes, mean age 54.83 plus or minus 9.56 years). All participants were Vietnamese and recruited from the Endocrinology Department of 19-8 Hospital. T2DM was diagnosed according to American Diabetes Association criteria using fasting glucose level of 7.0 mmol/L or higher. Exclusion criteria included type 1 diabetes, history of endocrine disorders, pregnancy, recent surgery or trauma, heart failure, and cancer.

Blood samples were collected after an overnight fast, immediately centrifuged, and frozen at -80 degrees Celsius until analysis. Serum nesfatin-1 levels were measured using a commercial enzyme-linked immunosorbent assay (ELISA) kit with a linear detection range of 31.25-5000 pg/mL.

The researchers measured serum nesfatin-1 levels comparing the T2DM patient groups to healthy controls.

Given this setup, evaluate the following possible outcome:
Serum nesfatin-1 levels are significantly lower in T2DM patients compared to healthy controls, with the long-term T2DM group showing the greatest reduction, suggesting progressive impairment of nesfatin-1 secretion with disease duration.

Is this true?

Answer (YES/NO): NO